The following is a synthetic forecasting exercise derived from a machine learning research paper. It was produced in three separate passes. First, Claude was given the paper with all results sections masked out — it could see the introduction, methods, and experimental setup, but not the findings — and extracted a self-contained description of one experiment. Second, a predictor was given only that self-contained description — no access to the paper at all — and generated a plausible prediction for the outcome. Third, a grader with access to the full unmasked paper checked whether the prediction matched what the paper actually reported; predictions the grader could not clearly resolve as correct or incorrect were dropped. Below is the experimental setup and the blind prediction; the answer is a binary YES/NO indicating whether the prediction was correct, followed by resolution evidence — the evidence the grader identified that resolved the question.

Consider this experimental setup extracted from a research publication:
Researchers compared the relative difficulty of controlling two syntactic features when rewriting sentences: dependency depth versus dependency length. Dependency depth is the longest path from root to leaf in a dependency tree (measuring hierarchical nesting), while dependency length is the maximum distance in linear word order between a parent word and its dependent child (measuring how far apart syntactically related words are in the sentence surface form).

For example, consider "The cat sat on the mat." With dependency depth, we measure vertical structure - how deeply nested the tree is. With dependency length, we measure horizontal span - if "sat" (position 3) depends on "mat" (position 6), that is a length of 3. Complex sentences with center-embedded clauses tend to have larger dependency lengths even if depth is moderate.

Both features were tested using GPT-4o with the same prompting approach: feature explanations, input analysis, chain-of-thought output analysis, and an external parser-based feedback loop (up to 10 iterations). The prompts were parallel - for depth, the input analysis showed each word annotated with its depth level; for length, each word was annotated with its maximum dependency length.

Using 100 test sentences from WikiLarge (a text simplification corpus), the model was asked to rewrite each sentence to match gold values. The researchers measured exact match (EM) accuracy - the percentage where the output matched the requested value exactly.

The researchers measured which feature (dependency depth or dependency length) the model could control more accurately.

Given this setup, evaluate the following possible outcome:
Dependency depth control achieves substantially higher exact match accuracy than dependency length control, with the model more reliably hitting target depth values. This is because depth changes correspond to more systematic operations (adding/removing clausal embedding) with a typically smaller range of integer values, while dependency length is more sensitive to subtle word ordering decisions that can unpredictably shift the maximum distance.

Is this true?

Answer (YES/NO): YES